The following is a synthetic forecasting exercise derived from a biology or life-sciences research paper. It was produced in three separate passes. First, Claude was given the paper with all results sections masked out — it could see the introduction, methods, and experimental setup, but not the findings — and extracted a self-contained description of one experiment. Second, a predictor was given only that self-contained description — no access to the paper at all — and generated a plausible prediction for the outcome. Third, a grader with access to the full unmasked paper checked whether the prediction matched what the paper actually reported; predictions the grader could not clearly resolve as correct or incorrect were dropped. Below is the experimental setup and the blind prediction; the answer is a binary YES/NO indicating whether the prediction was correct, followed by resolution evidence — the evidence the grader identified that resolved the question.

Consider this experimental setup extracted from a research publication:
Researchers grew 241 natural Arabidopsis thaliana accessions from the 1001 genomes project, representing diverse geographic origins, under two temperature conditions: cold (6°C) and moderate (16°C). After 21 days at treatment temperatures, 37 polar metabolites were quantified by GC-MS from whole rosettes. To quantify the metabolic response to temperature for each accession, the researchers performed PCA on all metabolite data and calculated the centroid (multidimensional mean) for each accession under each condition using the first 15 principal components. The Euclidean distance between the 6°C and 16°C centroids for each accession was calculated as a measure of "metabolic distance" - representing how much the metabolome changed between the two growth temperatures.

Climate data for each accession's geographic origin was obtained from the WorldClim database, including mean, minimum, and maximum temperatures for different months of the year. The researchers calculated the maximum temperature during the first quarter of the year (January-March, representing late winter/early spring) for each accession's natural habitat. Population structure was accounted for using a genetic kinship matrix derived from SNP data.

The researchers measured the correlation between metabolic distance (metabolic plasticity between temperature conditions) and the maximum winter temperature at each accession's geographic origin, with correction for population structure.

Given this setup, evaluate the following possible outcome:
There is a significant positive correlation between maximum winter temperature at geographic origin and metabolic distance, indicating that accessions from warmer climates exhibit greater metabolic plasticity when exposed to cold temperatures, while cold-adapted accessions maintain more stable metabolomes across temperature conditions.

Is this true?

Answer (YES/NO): NO